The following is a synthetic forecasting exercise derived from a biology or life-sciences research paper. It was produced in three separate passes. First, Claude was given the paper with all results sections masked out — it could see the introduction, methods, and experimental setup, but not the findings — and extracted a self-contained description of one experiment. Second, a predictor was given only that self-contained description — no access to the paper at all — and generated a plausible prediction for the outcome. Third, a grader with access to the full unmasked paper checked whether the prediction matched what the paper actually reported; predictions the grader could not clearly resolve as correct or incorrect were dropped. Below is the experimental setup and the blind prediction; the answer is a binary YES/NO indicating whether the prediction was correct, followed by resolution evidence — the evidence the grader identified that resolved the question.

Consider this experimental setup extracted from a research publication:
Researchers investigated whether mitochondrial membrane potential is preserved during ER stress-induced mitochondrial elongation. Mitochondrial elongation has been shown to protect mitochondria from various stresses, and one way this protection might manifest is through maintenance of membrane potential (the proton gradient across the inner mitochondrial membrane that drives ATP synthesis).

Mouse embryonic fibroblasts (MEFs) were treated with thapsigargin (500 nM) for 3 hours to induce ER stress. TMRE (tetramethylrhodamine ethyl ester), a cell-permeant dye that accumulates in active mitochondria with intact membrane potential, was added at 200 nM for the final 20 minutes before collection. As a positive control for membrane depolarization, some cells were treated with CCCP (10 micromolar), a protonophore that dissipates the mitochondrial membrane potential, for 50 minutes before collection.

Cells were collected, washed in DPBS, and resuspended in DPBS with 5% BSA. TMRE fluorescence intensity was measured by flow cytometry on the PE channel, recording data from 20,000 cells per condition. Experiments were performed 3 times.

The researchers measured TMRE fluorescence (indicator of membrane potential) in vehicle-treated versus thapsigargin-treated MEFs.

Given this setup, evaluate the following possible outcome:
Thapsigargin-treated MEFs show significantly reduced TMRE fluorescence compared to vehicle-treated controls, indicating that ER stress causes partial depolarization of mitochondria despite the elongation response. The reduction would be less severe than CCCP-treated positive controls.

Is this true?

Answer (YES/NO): NO